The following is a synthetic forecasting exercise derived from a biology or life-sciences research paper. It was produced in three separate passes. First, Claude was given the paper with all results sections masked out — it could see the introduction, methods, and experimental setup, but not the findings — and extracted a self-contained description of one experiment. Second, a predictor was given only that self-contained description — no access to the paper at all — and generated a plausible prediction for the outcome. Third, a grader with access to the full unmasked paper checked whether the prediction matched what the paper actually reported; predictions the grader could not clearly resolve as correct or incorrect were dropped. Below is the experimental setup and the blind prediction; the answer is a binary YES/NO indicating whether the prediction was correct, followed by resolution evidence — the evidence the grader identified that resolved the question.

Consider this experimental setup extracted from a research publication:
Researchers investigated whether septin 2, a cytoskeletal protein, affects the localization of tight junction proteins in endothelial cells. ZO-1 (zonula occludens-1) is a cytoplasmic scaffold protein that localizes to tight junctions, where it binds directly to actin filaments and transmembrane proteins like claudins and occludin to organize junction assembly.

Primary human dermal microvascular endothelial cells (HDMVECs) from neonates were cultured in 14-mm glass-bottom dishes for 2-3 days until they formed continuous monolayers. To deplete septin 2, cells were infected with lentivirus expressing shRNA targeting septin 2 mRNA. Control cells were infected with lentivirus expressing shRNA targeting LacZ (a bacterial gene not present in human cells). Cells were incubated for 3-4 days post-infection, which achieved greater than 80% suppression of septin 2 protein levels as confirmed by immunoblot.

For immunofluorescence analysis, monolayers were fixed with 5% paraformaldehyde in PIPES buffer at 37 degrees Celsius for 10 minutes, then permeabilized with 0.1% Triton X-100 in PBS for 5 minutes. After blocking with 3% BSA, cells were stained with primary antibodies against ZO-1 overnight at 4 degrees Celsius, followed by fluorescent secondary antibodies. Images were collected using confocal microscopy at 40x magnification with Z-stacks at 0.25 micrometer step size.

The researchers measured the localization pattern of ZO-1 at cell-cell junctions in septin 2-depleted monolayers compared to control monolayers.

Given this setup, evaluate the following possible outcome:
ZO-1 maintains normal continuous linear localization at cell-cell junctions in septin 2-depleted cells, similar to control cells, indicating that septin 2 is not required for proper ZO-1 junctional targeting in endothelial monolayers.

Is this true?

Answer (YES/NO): NO